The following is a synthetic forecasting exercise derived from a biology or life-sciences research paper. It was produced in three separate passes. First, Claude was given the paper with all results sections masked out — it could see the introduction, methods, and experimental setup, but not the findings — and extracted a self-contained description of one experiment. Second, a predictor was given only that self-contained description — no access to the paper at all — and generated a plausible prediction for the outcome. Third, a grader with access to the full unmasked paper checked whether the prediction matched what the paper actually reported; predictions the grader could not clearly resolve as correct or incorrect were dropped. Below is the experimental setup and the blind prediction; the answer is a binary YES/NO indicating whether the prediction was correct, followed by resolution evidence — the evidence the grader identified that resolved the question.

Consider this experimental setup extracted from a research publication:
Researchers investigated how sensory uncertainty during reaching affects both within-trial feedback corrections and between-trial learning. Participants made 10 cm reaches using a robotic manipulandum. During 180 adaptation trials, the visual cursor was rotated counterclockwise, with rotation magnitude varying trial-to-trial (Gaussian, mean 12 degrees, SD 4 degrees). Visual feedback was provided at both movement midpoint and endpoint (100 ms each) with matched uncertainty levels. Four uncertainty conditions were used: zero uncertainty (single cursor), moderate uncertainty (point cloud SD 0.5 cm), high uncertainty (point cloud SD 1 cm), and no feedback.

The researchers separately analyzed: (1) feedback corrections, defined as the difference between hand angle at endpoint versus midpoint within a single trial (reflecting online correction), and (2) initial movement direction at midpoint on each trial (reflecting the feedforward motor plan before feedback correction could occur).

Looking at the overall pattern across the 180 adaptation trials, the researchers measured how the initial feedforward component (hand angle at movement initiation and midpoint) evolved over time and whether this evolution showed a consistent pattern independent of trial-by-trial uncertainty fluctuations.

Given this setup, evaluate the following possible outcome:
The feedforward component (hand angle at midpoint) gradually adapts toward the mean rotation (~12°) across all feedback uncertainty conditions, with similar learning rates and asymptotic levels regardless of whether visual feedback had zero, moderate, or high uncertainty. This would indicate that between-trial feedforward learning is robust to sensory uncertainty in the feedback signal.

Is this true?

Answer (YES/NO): NO